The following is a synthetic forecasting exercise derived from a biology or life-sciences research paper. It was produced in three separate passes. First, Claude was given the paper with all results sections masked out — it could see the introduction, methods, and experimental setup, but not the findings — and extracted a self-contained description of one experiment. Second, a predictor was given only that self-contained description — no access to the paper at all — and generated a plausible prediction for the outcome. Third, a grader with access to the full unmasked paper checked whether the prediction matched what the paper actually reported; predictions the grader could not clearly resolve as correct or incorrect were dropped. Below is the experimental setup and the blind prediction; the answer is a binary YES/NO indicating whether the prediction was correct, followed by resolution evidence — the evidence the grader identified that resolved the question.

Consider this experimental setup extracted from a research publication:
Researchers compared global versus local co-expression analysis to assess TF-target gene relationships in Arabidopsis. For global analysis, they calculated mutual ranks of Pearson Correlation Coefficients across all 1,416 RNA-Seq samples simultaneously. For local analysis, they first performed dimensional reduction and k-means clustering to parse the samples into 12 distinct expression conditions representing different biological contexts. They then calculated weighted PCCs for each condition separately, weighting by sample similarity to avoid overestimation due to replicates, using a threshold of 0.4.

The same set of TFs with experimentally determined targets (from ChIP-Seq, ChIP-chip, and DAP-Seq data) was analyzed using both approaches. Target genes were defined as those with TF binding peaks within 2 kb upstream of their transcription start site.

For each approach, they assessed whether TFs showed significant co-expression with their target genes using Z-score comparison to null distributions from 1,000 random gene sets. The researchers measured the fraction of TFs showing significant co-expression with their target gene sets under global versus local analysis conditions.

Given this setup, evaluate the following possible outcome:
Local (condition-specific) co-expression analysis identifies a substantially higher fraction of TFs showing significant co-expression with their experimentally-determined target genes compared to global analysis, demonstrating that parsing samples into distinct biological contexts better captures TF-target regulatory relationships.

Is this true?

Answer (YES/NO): YES